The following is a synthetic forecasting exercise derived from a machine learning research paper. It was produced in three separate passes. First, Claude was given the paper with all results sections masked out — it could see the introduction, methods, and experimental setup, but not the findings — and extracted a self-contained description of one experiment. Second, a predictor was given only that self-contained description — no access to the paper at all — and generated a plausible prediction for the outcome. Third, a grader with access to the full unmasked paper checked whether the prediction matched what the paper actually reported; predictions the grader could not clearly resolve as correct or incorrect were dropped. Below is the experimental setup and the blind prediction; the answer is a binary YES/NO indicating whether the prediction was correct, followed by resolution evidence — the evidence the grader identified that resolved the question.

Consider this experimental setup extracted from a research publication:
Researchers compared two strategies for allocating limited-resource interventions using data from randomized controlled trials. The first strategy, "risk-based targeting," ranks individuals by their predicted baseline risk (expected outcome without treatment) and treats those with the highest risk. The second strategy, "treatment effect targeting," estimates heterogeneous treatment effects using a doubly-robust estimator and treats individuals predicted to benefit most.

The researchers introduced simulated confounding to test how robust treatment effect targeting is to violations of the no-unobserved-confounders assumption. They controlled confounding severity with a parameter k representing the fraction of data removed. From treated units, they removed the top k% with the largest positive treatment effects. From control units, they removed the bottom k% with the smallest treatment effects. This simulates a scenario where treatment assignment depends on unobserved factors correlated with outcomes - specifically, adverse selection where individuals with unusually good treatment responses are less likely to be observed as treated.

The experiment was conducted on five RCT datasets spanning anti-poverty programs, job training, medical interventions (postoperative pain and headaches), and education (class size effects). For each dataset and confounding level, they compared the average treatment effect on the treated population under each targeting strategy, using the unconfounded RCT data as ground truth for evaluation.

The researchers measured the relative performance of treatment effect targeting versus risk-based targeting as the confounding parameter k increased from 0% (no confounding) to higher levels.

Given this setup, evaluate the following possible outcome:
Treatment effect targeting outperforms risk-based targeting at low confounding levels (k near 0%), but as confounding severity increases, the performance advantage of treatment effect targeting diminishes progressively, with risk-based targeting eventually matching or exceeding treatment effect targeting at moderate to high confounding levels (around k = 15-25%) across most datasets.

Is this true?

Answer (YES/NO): NO